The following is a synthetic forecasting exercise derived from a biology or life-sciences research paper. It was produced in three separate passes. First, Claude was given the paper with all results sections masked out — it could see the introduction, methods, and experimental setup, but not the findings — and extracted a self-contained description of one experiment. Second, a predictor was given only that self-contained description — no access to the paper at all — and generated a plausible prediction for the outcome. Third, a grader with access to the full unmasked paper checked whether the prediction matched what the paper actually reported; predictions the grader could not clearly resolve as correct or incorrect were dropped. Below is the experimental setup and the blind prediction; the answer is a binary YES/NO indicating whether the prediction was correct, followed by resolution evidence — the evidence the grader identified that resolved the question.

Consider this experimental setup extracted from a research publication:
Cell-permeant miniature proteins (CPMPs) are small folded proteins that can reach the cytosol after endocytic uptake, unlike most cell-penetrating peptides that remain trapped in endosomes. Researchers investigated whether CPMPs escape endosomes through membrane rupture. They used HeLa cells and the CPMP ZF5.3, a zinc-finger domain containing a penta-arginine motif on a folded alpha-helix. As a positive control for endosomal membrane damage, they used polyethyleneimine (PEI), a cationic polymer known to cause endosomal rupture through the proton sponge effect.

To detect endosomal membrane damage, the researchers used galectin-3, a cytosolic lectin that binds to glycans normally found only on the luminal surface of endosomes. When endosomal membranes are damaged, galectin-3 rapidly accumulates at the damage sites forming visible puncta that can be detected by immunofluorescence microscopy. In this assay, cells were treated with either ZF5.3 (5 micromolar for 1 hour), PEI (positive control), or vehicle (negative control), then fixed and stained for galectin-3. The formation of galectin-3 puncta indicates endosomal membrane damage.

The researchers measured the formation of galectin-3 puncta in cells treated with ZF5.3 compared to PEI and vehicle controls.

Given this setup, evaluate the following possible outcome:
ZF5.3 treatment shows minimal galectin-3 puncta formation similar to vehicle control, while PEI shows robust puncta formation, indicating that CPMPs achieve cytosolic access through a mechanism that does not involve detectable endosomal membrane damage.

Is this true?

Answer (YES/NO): YES